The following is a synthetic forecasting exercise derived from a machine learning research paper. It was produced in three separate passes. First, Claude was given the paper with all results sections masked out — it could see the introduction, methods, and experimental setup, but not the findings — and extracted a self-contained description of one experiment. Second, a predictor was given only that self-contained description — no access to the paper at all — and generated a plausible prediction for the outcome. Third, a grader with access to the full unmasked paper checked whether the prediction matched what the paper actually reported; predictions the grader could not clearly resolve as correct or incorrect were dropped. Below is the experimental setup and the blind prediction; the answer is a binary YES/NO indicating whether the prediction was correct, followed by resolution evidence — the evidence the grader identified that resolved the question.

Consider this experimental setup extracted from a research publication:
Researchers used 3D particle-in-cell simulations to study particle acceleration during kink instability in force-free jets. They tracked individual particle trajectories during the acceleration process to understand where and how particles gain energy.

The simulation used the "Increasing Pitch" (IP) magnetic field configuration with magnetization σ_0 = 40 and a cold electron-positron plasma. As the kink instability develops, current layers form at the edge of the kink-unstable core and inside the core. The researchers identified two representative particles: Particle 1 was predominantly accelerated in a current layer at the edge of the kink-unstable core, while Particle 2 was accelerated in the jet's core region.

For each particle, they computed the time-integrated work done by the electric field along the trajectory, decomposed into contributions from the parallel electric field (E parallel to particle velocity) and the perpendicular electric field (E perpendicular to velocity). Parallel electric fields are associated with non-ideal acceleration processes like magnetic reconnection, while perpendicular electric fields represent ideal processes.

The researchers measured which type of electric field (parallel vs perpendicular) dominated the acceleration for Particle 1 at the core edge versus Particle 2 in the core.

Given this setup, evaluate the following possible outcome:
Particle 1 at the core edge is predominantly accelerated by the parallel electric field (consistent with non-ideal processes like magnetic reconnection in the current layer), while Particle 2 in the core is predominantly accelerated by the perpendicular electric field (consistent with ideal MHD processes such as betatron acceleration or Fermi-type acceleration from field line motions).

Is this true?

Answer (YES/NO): YES